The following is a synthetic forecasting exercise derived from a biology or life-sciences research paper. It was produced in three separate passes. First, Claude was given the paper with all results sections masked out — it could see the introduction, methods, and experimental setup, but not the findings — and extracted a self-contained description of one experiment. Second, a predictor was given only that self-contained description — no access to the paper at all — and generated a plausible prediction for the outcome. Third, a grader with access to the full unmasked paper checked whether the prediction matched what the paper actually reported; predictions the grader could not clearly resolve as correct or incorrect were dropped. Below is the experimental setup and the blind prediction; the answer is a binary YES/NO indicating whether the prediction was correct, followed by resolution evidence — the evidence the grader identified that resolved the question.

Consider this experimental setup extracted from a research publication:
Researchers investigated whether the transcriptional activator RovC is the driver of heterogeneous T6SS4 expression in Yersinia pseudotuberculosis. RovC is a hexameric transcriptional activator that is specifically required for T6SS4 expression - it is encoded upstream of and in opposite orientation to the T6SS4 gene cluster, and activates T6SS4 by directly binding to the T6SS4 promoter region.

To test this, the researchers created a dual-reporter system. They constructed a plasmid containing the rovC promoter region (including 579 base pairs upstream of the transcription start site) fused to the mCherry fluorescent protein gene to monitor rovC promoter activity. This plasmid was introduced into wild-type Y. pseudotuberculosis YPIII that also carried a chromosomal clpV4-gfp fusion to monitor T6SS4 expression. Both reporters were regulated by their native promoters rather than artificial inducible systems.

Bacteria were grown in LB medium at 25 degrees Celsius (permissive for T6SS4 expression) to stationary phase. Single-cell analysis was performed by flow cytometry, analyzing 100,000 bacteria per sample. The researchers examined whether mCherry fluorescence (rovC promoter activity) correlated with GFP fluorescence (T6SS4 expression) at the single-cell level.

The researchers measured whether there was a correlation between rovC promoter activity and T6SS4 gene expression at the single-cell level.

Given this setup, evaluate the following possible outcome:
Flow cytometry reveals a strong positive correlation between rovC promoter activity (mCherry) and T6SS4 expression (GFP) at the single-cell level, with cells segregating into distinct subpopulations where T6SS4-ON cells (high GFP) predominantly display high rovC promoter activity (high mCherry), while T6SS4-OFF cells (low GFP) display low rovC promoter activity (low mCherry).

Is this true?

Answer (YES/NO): YES